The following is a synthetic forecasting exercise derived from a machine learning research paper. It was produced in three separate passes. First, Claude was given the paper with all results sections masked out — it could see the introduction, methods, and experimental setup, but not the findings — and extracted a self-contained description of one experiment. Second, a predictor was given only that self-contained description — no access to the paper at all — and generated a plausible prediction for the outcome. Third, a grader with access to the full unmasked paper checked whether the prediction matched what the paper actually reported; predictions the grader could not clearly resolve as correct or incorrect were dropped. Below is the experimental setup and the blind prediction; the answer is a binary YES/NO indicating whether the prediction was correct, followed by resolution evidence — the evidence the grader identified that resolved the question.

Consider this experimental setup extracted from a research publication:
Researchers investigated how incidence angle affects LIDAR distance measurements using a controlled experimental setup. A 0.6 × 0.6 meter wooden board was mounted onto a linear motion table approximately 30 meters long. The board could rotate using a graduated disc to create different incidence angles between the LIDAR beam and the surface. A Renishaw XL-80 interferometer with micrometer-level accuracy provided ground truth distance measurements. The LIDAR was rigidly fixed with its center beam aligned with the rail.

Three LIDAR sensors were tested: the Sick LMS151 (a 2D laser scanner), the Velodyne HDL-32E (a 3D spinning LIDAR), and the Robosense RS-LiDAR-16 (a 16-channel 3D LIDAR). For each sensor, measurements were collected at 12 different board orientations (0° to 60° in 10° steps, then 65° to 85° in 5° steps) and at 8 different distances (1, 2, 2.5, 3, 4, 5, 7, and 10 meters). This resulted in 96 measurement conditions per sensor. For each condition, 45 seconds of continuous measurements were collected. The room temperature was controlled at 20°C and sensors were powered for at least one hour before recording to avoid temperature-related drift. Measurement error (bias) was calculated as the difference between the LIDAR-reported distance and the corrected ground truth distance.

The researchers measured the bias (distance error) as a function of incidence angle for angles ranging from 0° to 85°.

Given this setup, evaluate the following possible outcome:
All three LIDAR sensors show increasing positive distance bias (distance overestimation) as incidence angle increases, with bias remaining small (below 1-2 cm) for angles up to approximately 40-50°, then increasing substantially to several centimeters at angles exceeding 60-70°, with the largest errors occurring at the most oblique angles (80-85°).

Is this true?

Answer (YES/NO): NO